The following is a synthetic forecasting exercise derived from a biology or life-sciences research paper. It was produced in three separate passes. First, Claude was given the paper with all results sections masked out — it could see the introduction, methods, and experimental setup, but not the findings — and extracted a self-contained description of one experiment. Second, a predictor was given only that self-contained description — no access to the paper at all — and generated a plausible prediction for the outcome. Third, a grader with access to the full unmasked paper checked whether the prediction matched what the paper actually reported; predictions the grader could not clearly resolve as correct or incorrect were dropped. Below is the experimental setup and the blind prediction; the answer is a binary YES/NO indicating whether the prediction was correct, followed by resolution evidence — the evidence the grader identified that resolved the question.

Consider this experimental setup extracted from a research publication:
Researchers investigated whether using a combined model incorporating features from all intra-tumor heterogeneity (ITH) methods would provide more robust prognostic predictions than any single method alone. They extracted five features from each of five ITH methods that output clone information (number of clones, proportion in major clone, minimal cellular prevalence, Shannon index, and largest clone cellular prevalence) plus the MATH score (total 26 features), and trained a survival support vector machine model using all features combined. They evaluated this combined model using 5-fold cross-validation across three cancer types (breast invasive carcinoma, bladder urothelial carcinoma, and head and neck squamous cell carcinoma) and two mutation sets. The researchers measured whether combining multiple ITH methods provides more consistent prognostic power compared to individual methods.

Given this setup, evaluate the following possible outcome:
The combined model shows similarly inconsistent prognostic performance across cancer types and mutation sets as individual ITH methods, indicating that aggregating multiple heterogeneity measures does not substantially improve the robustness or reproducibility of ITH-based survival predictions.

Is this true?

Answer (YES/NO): NO